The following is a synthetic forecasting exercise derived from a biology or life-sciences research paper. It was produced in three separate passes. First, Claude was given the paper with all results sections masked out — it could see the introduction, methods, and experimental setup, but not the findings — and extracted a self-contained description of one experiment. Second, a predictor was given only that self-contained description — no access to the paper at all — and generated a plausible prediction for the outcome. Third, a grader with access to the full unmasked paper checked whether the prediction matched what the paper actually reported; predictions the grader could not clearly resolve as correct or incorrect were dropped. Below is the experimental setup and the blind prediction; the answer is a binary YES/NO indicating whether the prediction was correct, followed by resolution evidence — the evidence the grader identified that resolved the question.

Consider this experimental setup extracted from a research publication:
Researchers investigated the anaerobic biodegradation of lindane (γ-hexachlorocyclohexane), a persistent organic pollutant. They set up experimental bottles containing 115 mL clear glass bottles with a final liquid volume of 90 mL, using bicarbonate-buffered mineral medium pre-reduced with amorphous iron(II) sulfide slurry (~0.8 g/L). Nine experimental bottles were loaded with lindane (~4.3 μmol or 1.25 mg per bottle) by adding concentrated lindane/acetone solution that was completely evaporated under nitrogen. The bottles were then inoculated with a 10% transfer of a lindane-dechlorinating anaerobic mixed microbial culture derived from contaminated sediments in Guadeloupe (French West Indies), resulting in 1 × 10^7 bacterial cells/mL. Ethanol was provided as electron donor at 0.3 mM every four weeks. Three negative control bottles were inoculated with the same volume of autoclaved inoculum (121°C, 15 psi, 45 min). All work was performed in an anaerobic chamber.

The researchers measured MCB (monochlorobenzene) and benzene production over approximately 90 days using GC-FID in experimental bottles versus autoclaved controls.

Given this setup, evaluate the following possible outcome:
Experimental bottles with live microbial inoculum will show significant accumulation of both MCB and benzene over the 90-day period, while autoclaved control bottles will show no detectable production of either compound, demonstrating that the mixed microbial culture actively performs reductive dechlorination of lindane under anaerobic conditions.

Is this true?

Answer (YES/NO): NO